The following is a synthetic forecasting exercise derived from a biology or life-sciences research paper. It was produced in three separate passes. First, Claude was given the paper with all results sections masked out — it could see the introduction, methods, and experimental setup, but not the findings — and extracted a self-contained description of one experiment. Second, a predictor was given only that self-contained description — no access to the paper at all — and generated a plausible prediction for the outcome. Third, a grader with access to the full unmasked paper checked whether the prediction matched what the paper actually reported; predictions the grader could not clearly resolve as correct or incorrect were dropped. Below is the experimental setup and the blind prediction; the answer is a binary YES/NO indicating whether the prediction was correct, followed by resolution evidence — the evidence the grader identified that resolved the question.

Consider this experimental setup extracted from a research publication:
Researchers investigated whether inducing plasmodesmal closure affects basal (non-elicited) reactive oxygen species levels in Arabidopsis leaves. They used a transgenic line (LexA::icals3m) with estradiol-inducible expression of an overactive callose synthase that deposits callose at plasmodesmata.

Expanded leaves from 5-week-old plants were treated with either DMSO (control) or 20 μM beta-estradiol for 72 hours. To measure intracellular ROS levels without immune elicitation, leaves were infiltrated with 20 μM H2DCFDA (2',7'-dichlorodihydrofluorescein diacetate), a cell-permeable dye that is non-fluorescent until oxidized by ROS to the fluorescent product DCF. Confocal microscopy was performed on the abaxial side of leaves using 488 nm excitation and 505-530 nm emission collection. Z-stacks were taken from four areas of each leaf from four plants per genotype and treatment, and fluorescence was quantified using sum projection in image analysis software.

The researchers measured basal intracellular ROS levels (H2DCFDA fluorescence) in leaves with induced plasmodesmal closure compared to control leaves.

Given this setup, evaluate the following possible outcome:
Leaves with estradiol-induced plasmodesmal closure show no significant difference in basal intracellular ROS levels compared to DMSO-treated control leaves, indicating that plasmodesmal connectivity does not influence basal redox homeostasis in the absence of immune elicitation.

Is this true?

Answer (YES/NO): YES